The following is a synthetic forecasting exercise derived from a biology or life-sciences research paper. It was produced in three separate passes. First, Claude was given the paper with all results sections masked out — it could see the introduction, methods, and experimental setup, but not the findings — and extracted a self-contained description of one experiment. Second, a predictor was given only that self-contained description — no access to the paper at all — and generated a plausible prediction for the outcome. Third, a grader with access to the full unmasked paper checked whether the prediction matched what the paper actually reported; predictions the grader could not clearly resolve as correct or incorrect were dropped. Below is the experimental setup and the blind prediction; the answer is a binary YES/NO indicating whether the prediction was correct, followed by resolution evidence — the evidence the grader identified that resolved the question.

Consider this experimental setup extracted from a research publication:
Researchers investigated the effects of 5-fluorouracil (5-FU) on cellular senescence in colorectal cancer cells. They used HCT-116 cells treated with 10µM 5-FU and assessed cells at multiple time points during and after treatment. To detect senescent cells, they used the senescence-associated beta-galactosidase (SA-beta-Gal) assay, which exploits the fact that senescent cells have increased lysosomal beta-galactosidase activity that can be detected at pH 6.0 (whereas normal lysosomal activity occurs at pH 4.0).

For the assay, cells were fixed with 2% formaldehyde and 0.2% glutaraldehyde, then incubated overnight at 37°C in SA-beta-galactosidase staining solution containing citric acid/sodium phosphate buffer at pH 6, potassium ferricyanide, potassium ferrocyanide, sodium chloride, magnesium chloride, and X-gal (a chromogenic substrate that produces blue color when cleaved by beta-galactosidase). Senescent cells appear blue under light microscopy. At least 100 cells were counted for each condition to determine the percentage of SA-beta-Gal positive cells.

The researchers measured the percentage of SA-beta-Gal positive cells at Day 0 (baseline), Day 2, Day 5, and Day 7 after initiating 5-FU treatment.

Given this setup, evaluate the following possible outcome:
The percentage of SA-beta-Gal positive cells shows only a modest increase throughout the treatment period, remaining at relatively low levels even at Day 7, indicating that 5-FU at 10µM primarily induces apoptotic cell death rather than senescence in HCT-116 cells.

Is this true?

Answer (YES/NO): NO